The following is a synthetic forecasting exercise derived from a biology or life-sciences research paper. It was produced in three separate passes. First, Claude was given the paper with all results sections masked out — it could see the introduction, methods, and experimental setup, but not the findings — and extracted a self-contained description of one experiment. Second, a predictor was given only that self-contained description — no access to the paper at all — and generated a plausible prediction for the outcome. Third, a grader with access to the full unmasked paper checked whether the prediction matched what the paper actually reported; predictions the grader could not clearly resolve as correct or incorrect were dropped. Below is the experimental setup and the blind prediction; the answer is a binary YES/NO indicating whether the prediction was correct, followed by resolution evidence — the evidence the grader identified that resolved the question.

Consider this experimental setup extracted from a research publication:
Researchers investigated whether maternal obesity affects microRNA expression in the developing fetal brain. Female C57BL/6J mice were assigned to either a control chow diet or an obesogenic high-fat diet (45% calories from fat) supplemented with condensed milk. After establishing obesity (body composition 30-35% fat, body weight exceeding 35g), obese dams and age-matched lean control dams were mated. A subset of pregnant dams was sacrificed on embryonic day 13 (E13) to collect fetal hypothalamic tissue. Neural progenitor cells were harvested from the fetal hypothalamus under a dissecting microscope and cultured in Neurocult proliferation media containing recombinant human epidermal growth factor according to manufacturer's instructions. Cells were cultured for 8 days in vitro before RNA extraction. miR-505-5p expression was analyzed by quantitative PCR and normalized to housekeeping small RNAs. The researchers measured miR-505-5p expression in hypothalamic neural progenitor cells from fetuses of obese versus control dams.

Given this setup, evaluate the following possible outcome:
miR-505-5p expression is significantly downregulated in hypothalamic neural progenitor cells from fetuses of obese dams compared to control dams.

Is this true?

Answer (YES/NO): NO